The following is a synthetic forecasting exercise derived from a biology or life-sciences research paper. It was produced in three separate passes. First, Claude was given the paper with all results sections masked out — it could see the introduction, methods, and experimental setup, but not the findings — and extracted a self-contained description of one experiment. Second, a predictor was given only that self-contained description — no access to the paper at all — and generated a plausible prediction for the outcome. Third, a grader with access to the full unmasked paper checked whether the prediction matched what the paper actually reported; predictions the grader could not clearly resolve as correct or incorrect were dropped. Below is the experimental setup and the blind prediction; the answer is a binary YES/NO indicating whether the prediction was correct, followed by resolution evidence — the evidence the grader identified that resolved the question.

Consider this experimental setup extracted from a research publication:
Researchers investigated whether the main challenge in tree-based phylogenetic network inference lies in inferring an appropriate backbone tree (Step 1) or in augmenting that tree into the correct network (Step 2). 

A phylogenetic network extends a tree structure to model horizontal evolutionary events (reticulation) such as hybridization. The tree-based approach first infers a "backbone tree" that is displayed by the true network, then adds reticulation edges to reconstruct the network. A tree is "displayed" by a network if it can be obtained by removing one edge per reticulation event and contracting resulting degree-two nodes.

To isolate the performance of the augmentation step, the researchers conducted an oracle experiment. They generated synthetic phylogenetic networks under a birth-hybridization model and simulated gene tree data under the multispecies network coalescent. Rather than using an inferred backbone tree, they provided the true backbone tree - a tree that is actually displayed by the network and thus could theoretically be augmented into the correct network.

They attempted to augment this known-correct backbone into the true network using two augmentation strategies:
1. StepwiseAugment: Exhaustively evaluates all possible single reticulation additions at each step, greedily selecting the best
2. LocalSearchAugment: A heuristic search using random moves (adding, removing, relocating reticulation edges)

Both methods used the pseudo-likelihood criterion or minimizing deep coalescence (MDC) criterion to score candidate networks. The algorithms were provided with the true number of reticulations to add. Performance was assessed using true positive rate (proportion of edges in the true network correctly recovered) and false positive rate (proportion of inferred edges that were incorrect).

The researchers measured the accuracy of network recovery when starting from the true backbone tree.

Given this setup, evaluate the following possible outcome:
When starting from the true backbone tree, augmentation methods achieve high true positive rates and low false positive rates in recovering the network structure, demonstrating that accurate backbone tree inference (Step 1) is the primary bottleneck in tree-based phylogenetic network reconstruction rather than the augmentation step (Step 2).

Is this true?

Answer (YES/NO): NO